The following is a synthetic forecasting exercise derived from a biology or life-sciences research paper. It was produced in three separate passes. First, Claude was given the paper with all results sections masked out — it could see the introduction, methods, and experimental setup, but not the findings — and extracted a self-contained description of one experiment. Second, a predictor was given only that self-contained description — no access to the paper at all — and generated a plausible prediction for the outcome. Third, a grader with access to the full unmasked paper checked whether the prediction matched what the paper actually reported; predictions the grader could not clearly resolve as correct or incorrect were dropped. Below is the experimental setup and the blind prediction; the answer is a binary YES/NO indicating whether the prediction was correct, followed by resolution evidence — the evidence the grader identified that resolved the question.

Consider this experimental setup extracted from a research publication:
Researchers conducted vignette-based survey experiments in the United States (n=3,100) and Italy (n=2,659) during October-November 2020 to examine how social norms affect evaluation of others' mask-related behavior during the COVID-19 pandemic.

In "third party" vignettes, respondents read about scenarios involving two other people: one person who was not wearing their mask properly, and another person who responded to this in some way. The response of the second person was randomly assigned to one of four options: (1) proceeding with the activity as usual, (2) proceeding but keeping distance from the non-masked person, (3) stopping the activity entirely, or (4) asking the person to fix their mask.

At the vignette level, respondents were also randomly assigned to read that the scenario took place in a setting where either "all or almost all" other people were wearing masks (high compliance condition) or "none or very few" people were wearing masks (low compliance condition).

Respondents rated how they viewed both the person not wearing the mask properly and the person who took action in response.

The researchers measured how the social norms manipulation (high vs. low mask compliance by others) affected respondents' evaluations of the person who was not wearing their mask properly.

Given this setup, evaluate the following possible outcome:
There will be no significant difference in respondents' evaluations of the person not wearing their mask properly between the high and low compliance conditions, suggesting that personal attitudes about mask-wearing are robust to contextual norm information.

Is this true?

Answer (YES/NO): NO